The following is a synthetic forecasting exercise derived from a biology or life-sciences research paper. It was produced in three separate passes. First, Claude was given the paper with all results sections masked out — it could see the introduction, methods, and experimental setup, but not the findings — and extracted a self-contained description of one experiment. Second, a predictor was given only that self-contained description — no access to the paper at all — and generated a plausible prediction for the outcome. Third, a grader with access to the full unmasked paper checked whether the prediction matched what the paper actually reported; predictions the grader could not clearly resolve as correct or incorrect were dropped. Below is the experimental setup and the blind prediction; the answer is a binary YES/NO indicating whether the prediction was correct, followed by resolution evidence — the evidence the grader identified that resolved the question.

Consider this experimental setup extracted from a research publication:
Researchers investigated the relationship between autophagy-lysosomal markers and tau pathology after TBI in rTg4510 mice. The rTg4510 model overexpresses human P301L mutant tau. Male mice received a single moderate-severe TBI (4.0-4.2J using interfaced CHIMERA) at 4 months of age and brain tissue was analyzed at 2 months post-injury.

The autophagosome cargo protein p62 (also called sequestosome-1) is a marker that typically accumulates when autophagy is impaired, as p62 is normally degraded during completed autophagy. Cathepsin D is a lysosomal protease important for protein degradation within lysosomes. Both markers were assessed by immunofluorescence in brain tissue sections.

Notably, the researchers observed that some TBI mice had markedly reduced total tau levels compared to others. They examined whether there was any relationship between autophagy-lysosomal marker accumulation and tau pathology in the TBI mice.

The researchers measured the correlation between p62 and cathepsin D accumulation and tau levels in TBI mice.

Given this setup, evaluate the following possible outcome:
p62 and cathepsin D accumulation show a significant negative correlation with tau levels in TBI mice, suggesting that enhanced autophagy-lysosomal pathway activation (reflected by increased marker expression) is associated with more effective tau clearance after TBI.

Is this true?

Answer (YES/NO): NO